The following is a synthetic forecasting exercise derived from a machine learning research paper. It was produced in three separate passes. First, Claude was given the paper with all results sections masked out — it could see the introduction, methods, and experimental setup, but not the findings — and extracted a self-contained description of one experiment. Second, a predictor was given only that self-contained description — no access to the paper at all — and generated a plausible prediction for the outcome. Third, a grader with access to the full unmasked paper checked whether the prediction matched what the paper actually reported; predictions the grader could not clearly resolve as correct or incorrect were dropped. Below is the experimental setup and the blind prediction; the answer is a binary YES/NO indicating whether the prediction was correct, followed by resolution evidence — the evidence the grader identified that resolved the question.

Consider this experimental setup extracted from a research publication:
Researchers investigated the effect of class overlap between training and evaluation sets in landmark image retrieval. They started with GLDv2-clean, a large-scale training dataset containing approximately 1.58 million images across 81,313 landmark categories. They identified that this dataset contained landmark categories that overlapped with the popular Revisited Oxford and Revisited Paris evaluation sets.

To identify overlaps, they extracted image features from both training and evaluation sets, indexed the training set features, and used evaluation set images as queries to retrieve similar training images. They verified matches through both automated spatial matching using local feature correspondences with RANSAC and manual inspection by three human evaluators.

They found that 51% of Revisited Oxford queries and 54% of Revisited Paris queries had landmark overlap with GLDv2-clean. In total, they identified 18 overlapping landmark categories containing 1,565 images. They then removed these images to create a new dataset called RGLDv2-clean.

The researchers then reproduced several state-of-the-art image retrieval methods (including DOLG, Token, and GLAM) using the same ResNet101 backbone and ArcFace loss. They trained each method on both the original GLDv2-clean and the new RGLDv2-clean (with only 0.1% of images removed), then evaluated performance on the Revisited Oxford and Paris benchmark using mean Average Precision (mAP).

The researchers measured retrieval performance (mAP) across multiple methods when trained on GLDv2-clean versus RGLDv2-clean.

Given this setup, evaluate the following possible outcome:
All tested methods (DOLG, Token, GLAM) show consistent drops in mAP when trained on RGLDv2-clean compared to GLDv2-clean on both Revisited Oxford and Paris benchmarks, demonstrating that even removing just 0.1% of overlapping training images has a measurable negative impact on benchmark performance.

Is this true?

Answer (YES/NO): YES